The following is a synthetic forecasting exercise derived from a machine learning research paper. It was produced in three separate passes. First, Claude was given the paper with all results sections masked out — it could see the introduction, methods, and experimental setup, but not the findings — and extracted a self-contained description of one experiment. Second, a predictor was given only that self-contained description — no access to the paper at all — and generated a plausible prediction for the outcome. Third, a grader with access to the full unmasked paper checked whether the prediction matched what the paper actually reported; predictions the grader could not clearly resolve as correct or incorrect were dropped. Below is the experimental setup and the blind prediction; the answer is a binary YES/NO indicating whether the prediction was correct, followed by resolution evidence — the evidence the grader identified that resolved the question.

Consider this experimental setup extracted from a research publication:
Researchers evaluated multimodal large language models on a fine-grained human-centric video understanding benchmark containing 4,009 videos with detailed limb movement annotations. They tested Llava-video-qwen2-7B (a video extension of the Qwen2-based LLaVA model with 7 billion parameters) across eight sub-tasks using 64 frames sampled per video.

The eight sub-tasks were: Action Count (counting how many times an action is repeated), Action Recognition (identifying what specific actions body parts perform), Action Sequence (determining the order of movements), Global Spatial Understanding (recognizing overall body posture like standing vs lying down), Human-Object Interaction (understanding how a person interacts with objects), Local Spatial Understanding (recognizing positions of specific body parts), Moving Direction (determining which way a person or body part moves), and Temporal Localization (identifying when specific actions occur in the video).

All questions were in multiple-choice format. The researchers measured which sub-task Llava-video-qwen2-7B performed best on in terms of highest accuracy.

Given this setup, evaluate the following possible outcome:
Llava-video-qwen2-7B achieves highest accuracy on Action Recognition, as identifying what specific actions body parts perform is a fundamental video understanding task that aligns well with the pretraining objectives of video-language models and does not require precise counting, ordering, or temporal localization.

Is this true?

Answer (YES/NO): NO